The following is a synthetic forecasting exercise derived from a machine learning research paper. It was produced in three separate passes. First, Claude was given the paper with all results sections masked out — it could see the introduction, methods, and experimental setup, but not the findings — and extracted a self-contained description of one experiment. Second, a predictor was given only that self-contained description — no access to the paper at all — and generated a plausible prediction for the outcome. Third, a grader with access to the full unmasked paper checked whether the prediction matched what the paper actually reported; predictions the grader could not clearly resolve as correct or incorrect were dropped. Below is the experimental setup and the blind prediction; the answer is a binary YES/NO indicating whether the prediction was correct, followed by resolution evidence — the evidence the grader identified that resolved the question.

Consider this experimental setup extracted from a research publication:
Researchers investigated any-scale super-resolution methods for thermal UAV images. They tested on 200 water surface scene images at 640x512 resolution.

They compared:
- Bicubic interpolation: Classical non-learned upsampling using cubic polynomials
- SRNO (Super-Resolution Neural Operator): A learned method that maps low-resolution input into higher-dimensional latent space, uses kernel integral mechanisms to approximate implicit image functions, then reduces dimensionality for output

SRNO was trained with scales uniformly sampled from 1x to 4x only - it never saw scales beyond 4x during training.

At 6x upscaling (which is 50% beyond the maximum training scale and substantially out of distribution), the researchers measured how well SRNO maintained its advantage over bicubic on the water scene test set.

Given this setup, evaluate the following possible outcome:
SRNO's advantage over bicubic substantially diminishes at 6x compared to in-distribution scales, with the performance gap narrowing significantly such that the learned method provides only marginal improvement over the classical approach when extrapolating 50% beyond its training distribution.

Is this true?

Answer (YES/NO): NO